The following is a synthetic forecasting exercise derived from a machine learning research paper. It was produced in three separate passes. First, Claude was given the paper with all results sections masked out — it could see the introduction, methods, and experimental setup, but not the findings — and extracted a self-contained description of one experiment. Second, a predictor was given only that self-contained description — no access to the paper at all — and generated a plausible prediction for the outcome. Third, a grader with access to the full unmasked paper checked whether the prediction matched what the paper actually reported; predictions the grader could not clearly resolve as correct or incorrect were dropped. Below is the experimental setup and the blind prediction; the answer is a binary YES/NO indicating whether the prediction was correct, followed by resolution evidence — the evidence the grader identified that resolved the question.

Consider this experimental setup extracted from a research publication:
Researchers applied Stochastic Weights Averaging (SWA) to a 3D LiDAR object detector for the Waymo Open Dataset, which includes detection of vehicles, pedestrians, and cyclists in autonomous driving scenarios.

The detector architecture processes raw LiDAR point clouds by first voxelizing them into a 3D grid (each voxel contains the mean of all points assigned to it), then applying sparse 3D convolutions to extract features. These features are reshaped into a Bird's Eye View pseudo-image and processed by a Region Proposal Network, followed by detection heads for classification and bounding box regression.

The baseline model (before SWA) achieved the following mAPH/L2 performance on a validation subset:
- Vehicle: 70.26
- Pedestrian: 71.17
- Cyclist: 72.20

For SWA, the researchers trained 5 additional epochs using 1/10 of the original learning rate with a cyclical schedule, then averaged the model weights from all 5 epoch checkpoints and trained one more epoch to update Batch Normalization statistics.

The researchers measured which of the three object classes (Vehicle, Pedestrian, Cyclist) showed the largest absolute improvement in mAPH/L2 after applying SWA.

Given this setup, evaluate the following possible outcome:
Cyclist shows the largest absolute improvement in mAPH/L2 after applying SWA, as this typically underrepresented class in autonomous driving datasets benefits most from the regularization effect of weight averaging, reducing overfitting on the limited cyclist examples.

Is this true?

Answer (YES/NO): NO